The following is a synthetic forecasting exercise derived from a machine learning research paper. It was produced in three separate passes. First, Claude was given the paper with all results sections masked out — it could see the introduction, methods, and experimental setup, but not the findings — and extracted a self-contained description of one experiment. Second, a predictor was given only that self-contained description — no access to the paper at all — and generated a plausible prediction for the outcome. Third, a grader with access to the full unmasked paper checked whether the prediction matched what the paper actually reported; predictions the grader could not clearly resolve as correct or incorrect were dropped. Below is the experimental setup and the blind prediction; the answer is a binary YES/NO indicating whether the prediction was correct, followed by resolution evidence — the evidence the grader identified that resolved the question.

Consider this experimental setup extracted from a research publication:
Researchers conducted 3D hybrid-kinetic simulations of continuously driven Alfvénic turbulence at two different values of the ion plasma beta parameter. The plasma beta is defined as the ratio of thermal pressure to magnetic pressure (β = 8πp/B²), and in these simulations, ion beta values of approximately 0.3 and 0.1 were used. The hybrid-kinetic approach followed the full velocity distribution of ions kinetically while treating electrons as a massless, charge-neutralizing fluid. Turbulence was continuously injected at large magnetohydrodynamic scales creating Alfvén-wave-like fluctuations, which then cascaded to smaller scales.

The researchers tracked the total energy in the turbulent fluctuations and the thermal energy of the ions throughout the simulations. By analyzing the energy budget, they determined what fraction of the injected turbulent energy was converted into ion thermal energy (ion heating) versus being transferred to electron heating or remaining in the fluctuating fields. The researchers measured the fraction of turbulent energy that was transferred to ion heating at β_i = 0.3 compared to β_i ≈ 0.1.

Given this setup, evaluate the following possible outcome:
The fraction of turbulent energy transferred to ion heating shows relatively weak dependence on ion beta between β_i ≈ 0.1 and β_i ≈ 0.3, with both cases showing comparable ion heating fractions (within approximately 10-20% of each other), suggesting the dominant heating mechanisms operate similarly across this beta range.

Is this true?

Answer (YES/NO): NO